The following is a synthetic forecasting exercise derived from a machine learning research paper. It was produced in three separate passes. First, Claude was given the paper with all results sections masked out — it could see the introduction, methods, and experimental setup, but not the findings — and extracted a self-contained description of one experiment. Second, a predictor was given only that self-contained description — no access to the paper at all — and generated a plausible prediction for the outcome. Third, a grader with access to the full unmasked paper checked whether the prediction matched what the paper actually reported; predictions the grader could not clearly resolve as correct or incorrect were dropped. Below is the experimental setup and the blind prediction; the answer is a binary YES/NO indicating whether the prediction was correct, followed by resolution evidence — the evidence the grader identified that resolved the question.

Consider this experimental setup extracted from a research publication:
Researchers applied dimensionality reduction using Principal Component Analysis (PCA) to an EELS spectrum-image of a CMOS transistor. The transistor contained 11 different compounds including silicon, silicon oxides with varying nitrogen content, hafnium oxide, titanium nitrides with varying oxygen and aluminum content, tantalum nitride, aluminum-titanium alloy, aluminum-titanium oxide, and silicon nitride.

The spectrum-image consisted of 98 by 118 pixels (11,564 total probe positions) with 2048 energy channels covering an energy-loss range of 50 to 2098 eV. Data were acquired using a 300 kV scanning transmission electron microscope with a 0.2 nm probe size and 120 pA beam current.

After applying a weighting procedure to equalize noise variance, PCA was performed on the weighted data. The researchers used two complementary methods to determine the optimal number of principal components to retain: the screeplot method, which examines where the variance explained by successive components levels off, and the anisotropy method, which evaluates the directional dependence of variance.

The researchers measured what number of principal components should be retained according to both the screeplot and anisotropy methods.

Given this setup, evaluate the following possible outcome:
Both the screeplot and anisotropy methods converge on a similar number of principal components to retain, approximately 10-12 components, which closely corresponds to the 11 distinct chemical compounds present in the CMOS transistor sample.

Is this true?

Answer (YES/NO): NO